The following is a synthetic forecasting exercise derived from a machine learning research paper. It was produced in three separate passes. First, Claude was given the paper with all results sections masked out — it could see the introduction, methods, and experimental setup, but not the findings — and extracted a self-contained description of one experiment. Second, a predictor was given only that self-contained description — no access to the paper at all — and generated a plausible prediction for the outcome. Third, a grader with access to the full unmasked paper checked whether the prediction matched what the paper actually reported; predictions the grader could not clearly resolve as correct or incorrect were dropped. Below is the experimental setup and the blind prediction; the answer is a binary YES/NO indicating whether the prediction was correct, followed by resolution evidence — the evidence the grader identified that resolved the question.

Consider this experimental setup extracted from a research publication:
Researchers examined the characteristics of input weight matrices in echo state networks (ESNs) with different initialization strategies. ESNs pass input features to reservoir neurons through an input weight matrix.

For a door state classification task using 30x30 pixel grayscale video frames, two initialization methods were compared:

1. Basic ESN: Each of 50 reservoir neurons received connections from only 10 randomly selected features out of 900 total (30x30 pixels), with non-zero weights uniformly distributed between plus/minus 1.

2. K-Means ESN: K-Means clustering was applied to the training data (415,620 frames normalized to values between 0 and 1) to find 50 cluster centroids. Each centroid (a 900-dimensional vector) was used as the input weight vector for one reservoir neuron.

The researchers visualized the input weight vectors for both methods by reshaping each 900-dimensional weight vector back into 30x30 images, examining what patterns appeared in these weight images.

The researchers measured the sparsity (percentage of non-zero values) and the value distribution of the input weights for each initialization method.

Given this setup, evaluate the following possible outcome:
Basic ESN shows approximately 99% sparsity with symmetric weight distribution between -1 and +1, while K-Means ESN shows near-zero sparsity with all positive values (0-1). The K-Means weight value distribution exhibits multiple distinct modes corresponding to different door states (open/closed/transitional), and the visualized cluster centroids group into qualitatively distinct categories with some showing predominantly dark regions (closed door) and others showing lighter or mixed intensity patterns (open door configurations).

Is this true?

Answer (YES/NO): NO